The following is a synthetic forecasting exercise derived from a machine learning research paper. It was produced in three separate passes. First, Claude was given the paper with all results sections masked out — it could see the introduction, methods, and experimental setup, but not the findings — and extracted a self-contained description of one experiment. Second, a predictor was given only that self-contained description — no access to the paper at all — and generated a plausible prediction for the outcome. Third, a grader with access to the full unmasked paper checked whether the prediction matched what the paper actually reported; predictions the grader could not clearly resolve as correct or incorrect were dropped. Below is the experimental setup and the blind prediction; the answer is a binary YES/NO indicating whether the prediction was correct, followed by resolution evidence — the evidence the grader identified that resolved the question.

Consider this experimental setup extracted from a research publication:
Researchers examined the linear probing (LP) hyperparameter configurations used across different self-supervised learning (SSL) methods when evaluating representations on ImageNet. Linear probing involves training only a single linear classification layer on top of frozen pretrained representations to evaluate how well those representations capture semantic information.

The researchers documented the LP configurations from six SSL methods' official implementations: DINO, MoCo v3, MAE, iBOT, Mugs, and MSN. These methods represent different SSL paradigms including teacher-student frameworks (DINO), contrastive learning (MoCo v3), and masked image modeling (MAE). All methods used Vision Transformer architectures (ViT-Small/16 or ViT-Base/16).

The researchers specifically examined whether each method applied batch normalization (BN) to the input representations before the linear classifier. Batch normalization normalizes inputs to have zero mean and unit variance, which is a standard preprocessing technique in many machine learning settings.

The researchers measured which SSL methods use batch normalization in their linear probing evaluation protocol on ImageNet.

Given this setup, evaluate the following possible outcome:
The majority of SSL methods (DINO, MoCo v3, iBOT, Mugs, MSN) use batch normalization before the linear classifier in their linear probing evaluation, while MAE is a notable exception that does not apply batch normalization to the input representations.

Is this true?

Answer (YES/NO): NO